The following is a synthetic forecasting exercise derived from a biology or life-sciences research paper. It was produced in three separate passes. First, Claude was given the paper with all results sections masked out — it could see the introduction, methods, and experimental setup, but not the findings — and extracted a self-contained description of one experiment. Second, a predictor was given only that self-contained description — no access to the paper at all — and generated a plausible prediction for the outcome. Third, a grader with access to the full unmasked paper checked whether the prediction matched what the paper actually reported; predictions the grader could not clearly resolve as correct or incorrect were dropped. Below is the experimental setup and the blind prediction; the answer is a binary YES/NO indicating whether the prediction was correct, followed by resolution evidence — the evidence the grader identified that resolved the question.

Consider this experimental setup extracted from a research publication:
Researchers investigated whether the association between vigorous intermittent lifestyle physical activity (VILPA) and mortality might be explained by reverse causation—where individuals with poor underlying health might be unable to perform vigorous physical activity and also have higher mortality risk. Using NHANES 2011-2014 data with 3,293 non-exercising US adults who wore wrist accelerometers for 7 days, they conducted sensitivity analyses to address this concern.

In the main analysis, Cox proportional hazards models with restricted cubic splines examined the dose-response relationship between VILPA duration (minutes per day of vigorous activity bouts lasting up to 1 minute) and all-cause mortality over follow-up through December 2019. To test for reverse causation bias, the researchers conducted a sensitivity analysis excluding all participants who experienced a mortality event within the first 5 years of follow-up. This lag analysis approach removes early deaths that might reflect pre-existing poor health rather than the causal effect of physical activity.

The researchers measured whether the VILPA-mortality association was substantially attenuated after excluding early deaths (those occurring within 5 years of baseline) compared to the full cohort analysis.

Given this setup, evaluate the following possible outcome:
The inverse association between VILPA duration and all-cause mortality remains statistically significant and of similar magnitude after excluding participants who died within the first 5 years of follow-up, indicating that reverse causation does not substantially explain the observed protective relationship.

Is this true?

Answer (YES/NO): NO